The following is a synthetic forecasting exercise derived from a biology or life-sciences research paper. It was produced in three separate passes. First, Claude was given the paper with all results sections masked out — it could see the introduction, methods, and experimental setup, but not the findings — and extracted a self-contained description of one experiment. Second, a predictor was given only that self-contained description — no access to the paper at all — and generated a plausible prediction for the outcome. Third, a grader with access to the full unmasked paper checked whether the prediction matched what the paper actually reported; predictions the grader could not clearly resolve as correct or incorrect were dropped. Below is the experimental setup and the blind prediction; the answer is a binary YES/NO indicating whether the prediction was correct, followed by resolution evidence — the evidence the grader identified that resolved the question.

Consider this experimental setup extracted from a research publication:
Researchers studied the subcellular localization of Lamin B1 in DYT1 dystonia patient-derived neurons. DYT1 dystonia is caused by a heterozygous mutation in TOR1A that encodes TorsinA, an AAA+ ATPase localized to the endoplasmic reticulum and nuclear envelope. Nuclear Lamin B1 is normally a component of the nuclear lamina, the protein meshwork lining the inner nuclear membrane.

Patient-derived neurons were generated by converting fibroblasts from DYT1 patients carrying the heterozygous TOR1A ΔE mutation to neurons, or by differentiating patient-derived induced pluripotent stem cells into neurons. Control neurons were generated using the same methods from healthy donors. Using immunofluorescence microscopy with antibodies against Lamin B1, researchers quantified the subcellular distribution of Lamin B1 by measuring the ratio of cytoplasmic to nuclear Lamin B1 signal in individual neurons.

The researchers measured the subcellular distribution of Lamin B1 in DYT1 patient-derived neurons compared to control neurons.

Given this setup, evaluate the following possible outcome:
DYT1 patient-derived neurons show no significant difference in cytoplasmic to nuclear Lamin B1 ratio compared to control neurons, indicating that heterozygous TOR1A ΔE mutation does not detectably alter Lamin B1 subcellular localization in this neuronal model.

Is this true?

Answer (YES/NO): NO